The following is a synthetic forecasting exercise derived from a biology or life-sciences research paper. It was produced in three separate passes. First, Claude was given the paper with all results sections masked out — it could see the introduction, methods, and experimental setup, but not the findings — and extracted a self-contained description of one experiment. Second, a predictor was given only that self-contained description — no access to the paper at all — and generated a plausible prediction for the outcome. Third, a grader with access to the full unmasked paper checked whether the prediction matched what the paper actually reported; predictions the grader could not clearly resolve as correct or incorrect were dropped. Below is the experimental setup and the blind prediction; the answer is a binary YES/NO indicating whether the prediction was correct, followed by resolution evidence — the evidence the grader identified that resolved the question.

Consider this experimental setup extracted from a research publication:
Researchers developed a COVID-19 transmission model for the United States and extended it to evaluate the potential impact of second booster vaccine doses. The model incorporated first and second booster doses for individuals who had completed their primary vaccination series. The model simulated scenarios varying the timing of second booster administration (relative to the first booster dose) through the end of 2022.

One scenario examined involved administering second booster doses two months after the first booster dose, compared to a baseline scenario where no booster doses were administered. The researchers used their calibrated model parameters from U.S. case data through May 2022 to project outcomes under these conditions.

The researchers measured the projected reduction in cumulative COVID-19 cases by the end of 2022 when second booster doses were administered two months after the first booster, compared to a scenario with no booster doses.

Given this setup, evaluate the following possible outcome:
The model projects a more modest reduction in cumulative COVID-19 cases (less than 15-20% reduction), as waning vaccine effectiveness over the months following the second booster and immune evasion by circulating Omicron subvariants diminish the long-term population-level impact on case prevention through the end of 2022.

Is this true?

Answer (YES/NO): YES